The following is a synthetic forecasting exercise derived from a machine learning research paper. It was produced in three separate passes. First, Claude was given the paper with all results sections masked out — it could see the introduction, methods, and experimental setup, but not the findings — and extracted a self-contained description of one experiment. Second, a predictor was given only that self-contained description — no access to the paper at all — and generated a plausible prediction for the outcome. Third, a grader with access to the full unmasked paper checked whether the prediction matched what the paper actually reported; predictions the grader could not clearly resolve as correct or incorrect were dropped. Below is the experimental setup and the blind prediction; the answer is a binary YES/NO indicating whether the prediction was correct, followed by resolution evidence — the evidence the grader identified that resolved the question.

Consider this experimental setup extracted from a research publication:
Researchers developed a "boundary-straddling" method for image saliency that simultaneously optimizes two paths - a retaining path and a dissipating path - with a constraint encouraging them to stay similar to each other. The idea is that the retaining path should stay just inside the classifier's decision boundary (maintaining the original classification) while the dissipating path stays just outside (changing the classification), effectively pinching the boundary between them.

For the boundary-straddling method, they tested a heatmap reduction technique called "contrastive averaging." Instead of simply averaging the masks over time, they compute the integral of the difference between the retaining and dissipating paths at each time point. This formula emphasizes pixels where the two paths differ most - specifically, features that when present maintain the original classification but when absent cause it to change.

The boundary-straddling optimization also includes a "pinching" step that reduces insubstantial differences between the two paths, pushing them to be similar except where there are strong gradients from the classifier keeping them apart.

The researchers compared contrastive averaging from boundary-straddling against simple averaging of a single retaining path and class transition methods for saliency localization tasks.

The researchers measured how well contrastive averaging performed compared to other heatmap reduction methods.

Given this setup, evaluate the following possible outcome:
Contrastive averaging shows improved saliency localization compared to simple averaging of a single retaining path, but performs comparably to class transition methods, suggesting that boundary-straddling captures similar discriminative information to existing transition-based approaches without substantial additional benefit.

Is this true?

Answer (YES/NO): NO